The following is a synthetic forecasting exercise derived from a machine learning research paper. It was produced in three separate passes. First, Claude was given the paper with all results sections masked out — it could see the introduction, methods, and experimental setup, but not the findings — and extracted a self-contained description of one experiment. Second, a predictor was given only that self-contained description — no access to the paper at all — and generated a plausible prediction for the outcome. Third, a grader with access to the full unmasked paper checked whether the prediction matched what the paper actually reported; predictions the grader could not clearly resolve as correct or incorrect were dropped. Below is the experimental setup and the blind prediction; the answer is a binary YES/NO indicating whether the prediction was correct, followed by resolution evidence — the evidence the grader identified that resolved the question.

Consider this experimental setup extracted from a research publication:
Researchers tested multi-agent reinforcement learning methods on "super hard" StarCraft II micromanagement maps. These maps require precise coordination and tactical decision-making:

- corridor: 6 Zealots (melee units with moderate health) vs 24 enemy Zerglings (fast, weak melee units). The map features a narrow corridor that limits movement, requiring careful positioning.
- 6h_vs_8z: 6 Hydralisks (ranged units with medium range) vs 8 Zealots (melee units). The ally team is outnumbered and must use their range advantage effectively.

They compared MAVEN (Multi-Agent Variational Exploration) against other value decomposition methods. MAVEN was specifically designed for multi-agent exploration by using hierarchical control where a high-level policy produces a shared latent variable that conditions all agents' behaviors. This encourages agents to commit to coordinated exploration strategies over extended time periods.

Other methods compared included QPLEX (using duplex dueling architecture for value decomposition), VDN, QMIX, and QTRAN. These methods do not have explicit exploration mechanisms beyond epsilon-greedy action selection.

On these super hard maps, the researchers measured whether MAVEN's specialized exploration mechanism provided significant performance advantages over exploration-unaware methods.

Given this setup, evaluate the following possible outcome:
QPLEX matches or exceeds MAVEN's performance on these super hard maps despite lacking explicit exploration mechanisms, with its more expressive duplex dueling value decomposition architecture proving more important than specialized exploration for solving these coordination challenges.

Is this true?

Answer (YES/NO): NO